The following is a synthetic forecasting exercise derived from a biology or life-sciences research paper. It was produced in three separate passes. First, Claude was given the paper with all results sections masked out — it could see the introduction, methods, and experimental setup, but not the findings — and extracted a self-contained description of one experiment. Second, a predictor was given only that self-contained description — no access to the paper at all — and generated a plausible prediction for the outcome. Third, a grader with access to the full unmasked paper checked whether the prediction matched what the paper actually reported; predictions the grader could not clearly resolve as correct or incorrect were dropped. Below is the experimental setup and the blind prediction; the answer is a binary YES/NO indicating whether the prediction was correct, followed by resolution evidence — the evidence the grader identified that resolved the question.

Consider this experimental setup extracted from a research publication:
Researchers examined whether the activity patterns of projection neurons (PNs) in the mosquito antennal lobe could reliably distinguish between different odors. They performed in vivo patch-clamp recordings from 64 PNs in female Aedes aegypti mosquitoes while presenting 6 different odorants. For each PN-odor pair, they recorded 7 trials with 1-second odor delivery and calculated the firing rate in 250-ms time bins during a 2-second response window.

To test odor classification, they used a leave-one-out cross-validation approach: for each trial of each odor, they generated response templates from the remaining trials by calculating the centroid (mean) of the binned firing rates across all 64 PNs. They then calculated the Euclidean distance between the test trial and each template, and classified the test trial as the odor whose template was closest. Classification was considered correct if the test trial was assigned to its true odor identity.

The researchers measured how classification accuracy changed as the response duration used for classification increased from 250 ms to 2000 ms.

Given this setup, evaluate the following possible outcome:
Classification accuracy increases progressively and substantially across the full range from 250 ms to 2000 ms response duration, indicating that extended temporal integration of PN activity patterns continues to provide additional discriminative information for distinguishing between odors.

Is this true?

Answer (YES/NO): NO